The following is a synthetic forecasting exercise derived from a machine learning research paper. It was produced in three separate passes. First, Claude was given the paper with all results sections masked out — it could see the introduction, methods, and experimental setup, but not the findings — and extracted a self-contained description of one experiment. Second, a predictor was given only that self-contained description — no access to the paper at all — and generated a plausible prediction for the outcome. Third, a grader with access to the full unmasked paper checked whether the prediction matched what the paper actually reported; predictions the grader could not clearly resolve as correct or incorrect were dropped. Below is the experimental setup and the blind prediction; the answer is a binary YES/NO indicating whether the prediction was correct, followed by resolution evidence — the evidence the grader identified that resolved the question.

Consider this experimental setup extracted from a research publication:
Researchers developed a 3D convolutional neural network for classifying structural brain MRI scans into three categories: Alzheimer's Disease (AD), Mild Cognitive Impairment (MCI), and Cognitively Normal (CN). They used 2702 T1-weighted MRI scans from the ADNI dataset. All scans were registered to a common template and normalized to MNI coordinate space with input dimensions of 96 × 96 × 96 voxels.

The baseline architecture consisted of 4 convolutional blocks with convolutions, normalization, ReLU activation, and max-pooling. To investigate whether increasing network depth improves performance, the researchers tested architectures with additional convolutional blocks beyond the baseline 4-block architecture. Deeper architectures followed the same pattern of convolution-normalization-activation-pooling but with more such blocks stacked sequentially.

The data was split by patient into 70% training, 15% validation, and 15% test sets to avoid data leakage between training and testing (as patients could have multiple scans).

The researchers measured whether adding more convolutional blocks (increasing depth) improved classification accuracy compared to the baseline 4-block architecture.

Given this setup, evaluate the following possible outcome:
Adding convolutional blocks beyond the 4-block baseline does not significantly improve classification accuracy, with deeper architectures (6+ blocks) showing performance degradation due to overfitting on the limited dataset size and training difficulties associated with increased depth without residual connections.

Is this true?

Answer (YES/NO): NO